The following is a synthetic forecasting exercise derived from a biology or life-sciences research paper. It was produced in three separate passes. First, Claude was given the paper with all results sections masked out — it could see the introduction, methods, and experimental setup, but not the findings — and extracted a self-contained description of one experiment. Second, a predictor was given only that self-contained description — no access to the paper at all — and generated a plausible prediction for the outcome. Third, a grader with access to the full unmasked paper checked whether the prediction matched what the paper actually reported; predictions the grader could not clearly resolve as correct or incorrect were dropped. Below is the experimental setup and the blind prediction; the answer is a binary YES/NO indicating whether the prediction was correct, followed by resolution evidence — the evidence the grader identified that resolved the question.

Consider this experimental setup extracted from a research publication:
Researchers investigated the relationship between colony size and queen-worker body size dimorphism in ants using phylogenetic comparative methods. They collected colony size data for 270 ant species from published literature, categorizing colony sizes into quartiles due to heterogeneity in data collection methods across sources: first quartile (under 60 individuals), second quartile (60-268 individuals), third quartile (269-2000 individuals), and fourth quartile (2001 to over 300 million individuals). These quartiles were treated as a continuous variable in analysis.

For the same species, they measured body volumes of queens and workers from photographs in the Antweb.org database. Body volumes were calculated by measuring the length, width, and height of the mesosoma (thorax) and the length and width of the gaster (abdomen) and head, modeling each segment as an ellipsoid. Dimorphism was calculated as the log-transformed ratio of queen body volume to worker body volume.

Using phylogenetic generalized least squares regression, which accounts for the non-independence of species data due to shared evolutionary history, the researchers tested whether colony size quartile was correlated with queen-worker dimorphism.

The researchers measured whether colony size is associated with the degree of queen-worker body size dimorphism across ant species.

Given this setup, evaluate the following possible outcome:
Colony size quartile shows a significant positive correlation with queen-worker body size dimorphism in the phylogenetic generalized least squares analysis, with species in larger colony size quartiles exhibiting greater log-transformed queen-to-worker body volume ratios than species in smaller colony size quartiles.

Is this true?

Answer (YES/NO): YES